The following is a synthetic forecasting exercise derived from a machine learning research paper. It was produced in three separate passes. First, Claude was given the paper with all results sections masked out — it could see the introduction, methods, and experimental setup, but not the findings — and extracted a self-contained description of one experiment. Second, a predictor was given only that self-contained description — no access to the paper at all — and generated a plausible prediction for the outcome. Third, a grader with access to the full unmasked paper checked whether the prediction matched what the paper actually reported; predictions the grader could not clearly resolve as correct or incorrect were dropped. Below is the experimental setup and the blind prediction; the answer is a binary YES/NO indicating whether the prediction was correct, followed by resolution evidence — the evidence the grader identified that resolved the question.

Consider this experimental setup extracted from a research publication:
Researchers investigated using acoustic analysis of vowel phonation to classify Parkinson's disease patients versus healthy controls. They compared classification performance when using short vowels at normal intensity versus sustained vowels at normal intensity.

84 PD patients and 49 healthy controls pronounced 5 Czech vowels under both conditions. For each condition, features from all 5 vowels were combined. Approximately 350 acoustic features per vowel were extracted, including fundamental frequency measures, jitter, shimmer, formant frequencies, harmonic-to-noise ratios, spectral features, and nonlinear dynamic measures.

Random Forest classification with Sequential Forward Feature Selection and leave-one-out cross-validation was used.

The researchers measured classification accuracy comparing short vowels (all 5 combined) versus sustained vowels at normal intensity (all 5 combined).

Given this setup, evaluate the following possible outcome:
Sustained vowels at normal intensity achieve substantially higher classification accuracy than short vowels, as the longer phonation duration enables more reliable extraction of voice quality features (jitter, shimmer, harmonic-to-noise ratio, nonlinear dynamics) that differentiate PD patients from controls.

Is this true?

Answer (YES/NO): NO